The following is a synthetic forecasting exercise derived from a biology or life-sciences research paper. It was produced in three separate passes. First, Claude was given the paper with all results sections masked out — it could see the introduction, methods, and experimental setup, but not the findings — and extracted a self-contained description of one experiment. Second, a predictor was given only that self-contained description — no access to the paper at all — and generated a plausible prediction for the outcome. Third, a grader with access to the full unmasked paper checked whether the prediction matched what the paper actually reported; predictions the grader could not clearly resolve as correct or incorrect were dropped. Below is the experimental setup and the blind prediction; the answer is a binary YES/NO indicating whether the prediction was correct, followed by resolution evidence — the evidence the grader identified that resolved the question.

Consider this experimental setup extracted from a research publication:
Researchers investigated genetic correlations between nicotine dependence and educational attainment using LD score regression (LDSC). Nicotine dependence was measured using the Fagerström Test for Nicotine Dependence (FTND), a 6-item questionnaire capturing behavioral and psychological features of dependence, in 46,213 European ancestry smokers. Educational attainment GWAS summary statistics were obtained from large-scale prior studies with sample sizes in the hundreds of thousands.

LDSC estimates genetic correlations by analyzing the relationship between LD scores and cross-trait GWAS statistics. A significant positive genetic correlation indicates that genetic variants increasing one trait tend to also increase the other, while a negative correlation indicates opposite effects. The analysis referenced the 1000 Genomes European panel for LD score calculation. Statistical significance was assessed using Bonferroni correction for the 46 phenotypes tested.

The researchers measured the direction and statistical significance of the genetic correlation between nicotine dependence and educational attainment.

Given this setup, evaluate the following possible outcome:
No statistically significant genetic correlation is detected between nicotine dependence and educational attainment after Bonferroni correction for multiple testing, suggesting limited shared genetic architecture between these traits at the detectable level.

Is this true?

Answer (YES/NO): NO